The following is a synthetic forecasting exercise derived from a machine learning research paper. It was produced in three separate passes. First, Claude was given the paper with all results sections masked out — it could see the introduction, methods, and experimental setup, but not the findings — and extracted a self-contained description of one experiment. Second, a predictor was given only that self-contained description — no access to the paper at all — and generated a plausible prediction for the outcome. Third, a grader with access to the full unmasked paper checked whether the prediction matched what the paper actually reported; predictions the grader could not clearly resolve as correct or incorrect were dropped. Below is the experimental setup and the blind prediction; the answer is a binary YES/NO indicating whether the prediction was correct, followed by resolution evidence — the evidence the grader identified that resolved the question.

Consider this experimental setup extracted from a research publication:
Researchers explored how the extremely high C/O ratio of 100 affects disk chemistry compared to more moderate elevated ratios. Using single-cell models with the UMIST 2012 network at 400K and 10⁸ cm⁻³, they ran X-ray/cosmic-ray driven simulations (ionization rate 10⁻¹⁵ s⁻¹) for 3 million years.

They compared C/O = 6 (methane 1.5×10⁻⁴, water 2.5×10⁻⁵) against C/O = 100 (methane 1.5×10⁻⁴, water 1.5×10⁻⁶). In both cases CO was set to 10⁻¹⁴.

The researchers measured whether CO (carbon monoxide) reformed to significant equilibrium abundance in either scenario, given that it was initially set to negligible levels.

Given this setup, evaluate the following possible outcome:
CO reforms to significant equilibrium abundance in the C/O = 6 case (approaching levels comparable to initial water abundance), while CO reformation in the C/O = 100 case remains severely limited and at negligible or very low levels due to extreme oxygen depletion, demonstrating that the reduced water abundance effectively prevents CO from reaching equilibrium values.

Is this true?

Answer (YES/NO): NO